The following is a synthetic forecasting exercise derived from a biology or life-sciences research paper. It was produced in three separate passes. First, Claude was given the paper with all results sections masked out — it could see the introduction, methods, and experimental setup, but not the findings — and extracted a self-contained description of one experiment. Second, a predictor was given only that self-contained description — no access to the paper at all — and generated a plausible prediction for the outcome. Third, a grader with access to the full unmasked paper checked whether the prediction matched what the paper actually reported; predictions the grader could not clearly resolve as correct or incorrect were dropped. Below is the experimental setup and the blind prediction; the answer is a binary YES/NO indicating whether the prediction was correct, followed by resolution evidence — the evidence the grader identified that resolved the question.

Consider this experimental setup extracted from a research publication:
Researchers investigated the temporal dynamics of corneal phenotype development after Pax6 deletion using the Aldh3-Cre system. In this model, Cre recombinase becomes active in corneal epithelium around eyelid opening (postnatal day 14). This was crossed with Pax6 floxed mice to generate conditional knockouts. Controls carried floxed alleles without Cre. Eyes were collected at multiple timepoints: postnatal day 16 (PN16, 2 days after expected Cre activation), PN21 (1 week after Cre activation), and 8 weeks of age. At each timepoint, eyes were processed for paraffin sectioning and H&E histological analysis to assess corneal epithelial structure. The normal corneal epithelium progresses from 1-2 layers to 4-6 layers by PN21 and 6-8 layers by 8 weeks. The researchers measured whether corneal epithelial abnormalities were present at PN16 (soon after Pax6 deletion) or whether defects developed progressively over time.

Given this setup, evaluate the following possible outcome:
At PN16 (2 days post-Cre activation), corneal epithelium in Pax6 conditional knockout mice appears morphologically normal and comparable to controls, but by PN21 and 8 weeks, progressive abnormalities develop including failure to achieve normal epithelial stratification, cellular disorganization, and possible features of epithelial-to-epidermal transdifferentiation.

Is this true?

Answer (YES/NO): NO